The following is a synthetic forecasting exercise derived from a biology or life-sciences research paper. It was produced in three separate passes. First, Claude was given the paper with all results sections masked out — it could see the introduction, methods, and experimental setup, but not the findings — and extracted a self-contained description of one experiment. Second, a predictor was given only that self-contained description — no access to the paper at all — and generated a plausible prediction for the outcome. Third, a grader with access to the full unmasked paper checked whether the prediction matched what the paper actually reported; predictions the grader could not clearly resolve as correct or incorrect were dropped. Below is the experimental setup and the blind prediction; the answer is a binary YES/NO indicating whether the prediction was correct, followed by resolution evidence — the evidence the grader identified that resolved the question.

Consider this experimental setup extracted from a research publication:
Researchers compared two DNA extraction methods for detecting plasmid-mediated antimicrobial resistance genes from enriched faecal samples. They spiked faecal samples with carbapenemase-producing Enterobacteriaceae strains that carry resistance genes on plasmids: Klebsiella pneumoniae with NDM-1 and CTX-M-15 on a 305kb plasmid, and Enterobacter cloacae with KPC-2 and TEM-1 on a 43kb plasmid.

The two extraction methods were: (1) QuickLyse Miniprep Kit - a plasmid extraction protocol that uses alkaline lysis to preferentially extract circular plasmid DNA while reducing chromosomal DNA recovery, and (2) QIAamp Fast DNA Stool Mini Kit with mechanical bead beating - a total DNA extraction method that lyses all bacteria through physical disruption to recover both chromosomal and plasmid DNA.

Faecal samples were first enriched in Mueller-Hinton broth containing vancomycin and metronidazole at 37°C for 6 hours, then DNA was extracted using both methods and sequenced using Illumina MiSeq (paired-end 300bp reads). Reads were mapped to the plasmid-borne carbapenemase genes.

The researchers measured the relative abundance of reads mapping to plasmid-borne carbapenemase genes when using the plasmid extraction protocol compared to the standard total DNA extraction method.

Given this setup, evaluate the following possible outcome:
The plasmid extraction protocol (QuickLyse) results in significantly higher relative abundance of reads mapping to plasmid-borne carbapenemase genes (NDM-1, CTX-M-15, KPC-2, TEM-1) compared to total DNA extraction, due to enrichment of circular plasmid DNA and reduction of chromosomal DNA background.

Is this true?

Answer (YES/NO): YES